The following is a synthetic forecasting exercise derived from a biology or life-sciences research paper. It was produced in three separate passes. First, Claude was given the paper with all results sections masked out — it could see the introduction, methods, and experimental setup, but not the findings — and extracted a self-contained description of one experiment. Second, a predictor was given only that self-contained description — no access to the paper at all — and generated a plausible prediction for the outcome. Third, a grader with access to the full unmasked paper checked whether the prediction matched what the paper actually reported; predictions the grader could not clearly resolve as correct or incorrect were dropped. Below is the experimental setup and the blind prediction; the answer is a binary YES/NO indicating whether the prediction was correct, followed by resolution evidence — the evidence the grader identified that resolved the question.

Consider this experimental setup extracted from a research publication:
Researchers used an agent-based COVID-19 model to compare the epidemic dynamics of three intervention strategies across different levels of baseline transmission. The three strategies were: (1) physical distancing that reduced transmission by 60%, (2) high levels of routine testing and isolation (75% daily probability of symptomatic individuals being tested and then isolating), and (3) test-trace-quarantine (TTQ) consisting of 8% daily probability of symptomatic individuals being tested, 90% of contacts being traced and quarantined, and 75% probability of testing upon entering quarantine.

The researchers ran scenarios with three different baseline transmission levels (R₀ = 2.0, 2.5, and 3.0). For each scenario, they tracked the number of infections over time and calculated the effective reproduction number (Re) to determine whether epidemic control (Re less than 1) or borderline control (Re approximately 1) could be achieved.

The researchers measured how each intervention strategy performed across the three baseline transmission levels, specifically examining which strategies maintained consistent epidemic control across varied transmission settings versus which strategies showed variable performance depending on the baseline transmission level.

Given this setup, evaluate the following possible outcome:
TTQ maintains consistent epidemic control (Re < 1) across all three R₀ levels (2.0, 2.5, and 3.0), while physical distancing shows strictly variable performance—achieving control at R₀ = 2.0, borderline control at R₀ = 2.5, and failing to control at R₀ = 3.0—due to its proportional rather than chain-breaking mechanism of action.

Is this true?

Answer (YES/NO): NO